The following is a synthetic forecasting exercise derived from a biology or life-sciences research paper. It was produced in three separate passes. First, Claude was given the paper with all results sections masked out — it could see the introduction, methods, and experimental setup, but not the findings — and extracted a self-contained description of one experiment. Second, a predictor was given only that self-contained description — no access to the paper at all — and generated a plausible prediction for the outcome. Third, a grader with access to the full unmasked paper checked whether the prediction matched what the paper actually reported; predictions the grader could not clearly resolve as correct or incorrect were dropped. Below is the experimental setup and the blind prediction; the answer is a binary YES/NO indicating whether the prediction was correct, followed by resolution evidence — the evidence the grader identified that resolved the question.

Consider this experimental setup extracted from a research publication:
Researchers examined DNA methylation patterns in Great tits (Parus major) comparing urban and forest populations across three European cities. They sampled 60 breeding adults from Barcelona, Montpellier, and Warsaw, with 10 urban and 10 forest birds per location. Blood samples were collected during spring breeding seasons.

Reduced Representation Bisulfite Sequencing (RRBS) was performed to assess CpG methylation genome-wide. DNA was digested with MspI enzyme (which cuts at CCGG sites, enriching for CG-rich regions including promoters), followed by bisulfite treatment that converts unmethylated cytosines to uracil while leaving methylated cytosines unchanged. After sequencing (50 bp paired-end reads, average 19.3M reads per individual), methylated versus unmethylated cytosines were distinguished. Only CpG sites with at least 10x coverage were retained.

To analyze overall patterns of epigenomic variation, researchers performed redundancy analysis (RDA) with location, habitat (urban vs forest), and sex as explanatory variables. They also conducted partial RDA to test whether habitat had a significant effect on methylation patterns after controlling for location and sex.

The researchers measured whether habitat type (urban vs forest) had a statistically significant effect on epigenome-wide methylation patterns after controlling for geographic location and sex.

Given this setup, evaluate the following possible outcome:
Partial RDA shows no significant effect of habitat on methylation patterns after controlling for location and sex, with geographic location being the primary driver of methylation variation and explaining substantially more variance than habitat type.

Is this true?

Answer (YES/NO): NO